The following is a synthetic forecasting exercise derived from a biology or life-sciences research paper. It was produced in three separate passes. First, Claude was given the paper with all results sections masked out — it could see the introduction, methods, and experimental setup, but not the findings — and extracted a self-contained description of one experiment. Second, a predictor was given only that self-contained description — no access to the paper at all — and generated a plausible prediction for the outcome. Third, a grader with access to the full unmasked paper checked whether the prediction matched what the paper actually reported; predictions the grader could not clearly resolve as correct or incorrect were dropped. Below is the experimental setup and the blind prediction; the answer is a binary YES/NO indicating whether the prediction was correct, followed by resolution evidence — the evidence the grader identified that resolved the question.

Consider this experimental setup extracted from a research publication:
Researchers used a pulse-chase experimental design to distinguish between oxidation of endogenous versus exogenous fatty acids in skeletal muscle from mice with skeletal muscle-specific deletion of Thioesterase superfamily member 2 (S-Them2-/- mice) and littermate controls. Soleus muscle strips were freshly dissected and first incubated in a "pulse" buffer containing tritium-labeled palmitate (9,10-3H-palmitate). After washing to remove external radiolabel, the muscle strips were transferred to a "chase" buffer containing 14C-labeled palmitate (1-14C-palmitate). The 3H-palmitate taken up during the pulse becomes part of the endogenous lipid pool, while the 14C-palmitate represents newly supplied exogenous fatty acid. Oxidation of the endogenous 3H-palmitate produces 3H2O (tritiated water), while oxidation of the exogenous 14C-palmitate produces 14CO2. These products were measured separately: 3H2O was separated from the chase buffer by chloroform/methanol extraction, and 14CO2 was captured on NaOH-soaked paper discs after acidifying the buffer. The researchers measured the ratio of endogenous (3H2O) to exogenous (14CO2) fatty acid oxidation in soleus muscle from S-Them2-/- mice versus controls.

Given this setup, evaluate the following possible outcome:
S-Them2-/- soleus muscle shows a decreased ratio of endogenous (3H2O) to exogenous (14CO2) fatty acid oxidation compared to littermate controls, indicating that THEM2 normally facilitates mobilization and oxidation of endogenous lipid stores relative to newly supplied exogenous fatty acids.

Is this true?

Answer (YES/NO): NO